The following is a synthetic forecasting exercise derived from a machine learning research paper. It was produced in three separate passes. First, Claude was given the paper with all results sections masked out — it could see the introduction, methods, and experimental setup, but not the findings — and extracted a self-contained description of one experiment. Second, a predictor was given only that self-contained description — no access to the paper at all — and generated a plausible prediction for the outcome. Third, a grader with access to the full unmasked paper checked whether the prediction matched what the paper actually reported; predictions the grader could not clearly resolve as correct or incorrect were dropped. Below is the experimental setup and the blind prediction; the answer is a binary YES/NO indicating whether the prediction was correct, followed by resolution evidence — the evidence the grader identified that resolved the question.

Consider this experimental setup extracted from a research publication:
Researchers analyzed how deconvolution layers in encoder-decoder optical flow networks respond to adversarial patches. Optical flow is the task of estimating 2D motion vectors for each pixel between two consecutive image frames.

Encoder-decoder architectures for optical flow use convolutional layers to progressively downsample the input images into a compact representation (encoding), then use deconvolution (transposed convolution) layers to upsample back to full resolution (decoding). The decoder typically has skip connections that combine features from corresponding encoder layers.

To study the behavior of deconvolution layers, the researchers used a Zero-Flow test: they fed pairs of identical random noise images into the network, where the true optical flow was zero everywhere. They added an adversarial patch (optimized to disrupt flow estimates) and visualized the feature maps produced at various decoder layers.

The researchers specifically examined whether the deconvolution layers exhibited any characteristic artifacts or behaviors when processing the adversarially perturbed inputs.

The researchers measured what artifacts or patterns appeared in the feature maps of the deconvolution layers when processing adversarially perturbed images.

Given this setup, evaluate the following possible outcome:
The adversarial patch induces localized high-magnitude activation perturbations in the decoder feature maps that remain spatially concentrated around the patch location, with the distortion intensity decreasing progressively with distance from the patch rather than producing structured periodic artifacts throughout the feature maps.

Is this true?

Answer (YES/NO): NO